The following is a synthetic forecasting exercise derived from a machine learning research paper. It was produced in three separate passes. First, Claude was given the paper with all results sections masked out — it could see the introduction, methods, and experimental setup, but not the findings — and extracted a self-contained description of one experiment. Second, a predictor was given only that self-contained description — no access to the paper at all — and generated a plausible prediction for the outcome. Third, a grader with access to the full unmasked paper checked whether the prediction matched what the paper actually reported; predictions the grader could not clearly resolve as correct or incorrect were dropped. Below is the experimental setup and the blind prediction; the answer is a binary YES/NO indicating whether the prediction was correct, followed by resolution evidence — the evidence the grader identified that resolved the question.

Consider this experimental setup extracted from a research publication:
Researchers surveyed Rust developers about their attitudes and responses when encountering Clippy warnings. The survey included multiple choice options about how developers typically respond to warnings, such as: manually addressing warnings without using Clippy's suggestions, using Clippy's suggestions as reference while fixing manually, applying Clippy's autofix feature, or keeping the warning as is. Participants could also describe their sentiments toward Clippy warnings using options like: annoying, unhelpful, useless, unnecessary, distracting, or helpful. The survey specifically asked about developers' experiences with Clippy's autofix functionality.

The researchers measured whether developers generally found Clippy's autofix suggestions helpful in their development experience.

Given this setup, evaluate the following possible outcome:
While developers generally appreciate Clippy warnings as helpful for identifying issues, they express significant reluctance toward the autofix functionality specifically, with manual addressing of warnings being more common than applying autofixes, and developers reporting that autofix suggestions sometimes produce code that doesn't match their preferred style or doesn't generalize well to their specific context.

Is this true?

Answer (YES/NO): NO